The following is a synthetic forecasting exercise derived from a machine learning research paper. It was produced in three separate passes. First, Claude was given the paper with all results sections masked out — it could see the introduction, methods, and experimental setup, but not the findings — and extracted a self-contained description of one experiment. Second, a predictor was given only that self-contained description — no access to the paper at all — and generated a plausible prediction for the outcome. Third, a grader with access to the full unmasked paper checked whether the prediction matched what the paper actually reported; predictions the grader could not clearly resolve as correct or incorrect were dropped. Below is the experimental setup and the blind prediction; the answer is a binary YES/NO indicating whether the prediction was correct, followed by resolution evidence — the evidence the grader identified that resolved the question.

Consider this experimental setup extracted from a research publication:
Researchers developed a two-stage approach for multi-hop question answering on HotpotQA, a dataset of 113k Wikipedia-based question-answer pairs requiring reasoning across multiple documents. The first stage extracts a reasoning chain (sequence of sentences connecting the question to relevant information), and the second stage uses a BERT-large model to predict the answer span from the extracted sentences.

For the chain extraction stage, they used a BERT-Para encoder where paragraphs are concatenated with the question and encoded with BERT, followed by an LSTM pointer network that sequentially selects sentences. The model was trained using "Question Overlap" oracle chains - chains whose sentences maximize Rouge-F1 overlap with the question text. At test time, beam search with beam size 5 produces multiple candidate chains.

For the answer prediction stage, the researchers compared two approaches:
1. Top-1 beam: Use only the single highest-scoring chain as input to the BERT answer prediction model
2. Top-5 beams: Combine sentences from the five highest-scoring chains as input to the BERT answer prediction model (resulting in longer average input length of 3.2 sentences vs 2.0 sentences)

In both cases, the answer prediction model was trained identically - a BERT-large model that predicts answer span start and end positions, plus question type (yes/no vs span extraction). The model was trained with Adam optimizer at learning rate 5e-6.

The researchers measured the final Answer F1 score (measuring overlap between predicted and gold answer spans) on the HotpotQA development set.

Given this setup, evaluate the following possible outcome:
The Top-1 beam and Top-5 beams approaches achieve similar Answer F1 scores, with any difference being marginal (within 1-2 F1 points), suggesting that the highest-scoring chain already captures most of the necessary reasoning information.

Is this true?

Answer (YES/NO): NO